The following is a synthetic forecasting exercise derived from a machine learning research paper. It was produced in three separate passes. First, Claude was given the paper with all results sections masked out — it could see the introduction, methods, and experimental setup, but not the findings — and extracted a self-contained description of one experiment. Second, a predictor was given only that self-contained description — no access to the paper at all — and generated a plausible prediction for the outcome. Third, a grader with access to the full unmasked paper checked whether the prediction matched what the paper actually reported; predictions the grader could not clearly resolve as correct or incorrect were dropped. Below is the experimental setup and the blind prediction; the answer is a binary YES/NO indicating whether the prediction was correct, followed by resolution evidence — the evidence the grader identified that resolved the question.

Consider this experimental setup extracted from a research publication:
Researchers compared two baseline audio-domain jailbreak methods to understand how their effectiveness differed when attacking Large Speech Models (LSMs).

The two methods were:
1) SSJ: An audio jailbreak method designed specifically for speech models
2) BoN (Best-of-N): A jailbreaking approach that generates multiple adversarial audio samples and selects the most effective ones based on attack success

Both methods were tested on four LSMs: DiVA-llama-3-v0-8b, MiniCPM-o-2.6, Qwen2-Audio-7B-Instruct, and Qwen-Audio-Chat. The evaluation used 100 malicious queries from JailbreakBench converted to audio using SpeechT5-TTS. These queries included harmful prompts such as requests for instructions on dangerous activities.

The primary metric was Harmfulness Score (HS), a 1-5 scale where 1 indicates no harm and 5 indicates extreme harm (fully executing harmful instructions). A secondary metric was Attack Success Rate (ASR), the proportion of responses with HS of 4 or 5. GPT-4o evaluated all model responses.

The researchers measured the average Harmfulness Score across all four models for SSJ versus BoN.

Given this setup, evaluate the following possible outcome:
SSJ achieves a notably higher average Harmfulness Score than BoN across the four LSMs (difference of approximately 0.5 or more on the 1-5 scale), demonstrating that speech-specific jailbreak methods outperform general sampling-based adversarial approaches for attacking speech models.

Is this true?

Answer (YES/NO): NO